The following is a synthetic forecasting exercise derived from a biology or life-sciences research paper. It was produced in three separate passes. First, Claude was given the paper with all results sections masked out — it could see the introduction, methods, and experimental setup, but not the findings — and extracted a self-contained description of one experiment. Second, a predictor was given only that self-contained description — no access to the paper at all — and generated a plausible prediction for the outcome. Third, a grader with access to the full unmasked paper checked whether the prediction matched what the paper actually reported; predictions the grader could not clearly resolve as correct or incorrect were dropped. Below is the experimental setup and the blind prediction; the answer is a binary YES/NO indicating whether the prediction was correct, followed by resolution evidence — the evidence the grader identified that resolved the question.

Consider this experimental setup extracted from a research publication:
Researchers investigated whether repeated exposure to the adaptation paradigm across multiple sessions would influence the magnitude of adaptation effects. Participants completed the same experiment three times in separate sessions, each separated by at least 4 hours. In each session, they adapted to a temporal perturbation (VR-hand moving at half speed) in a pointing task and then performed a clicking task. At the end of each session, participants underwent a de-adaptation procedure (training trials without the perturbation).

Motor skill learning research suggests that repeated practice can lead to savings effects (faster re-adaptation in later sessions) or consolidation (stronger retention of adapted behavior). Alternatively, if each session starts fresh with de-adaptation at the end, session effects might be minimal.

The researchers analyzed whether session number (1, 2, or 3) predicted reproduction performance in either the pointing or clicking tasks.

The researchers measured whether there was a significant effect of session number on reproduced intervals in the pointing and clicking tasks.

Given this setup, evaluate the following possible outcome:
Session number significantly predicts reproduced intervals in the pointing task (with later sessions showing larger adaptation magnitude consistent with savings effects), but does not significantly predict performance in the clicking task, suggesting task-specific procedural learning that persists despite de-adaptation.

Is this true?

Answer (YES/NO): NO